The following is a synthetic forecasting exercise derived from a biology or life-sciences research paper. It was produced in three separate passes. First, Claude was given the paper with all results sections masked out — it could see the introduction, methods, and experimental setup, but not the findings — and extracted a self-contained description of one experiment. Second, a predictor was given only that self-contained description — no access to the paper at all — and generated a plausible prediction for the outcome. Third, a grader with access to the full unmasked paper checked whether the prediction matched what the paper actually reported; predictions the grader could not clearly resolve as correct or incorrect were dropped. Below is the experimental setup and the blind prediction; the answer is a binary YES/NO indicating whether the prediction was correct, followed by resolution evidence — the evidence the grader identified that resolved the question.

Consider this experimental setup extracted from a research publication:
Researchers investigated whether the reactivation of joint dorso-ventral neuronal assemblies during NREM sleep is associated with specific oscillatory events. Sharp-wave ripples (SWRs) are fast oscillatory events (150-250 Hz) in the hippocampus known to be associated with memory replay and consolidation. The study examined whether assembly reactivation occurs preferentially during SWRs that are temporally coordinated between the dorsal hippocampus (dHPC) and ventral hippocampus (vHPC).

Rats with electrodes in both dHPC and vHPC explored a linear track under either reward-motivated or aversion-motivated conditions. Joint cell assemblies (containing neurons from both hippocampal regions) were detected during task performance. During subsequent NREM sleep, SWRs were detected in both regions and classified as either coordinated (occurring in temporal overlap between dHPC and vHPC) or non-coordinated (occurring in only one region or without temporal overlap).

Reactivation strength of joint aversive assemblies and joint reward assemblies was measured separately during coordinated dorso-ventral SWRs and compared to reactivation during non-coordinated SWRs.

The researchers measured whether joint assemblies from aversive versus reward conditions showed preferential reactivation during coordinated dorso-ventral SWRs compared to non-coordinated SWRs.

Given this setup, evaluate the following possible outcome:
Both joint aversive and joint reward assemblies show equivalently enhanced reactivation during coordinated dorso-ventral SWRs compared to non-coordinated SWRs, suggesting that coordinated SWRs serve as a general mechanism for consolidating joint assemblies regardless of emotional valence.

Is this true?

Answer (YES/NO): NO